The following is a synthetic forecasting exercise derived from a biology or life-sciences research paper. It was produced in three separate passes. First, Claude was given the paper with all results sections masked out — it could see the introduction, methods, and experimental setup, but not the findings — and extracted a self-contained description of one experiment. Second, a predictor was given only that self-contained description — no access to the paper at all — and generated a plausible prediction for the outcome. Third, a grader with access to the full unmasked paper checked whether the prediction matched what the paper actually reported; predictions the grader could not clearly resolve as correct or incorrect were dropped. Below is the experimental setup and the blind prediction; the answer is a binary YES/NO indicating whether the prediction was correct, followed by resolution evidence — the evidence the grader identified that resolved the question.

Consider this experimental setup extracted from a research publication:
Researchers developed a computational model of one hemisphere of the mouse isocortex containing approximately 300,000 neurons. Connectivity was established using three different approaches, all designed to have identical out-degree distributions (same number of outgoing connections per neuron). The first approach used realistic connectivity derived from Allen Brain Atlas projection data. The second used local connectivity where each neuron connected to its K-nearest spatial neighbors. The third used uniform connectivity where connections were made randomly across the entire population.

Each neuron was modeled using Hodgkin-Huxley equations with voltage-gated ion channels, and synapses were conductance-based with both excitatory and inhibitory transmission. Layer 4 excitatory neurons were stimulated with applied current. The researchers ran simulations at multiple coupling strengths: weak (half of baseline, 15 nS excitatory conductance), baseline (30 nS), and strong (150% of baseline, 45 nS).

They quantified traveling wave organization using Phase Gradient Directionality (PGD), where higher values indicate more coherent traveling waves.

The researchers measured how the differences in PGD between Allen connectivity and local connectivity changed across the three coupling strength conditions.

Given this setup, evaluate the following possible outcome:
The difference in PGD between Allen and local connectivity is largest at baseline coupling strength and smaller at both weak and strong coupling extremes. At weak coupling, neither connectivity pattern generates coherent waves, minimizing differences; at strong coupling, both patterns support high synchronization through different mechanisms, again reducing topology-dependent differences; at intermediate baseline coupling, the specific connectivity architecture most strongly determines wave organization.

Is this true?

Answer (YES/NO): NO